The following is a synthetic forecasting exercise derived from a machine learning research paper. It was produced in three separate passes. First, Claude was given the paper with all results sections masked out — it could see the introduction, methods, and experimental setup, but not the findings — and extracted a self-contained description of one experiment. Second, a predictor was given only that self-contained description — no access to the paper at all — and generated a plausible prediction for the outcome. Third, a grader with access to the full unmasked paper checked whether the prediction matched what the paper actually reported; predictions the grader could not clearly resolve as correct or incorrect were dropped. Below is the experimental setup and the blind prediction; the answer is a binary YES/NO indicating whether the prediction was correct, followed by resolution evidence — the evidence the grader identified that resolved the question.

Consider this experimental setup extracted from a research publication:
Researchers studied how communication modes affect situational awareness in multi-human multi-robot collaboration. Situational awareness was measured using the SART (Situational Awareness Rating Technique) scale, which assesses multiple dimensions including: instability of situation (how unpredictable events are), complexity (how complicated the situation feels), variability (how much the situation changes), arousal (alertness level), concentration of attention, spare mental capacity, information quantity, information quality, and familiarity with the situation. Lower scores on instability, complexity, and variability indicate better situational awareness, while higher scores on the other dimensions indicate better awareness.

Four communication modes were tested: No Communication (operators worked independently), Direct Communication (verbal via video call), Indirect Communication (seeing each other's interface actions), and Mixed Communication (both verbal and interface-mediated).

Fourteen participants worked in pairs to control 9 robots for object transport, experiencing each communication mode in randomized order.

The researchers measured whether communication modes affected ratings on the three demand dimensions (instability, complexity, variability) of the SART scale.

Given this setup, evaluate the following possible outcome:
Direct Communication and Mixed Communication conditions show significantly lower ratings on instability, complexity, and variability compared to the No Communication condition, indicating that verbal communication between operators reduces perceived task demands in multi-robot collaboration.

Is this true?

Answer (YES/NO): YES